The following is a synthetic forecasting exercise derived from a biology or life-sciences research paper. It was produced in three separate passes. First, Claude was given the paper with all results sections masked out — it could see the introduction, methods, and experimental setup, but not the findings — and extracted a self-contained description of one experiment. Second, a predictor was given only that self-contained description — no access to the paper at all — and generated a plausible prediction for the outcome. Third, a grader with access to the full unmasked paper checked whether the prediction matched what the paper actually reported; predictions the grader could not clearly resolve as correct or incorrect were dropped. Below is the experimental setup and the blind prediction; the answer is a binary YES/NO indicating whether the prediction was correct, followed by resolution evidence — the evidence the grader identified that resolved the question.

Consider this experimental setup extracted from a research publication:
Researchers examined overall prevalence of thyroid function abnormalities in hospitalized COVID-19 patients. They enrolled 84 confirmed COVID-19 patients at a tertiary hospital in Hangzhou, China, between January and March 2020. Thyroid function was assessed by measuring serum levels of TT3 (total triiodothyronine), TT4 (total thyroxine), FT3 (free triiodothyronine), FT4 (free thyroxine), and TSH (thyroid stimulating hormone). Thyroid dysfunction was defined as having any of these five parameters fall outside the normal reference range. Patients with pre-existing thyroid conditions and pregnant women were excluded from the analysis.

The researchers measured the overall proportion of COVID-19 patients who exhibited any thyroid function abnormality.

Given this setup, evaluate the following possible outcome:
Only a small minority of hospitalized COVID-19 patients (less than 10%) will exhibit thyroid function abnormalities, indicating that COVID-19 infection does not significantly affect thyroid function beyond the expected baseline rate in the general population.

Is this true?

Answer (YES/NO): NO